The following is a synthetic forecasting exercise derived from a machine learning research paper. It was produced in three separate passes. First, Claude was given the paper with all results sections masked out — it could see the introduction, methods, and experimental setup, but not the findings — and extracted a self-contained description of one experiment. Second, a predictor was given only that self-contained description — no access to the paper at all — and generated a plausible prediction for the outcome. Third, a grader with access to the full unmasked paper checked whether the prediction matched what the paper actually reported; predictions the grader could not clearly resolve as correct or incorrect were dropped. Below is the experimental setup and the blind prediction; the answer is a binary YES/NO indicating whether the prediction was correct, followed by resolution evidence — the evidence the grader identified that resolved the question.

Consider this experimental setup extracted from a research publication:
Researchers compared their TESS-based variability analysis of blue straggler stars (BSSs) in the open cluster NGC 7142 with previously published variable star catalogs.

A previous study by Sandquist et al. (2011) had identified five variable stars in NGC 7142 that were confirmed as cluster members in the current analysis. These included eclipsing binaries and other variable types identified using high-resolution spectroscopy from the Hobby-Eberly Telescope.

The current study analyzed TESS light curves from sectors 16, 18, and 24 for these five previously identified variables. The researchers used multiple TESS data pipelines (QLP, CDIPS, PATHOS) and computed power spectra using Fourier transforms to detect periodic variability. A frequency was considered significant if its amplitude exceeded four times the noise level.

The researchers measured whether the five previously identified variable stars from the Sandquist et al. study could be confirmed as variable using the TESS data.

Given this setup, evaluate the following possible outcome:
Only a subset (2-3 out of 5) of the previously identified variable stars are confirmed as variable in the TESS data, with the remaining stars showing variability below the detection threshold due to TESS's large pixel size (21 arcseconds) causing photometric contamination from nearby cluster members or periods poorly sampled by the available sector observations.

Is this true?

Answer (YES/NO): NO